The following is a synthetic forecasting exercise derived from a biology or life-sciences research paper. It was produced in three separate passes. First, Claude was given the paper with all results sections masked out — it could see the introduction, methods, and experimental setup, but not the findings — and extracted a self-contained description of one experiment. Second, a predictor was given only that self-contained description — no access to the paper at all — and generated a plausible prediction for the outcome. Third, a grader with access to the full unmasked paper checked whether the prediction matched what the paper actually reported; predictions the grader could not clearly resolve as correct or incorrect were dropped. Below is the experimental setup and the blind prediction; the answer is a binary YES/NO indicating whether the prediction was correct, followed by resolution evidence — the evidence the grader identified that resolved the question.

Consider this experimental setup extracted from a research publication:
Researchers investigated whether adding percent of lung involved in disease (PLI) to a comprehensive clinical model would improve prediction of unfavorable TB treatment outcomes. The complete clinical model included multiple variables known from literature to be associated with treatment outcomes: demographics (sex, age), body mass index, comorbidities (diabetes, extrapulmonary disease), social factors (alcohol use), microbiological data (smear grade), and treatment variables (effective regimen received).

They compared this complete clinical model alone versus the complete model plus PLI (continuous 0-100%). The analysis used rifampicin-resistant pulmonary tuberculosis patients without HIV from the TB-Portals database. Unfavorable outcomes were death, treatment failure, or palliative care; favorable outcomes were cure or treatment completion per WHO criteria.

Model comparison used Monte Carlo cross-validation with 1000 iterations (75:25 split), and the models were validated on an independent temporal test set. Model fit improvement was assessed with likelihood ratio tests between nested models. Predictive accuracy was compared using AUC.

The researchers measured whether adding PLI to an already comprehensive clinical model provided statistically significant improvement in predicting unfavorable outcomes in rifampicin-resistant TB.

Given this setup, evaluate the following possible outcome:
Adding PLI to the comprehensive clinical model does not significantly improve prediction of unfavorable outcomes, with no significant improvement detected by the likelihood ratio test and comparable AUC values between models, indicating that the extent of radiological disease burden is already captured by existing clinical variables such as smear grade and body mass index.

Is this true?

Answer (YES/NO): NO